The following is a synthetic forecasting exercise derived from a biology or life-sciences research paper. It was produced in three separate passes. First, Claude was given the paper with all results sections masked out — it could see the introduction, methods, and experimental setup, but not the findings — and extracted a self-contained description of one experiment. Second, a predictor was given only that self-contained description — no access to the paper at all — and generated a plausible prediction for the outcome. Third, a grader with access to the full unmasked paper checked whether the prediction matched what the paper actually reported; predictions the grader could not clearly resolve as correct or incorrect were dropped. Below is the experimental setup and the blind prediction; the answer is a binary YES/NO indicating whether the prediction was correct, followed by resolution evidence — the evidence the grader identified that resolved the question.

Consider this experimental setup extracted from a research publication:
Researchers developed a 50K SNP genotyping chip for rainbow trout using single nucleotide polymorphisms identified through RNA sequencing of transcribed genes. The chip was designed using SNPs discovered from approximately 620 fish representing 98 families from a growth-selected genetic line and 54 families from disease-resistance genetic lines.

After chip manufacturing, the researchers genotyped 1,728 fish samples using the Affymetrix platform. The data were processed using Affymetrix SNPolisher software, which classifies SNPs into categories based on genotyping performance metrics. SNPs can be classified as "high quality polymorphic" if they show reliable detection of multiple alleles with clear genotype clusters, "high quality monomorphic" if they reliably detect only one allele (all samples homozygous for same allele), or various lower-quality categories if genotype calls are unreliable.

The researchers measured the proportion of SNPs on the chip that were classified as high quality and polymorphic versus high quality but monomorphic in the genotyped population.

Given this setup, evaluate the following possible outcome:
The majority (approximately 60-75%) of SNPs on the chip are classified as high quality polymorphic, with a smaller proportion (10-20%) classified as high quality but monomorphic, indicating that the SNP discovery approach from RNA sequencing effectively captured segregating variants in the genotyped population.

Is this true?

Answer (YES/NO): NO